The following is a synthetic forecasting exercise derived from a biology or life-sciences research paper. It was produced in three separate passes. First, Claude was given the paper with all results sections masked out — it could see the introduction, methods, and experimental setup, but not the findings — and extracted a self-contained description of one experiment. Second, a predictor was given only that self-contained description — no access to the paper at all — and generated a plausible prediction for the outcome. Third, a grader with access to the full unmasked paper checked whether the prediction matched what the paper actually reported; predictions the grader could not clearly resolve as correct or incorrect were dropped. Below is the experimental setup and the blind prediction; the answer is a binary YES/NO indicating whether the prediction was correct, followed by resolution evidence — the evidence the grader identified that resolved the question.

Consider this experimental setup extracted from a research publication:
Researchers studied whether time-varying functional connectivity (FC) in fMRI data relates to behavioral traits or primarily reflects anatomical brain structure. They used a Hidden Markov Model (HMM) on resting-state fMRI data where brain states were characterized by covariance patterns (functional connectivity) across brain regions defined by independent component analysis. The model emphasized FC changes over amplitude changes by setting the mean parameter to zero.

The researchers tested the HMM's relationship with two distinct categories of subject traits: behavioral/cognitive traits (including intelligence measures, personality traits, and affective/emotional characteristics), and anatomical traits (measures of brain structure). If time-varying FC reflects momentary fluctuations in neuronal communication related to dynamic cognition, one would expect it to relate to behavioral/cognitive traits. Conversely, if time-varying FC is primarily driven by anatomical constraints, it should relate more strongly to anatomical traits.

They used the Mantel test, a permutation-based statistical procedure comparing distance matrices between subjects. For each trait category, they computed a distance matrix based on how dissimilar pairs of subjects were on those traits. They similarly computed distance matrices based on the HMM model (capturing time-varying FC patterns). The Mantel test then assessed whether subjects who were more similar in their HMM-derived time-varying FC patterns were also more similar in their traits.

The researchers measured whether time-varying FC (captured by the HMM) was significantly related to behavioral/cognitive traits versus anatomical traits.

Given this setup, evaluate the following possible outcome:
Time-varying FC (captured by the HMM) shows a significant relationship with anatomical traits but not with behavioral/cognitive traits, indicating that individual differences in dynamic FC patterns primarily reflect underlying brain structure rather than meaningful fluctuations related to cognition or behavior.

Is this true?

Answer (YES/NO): NO